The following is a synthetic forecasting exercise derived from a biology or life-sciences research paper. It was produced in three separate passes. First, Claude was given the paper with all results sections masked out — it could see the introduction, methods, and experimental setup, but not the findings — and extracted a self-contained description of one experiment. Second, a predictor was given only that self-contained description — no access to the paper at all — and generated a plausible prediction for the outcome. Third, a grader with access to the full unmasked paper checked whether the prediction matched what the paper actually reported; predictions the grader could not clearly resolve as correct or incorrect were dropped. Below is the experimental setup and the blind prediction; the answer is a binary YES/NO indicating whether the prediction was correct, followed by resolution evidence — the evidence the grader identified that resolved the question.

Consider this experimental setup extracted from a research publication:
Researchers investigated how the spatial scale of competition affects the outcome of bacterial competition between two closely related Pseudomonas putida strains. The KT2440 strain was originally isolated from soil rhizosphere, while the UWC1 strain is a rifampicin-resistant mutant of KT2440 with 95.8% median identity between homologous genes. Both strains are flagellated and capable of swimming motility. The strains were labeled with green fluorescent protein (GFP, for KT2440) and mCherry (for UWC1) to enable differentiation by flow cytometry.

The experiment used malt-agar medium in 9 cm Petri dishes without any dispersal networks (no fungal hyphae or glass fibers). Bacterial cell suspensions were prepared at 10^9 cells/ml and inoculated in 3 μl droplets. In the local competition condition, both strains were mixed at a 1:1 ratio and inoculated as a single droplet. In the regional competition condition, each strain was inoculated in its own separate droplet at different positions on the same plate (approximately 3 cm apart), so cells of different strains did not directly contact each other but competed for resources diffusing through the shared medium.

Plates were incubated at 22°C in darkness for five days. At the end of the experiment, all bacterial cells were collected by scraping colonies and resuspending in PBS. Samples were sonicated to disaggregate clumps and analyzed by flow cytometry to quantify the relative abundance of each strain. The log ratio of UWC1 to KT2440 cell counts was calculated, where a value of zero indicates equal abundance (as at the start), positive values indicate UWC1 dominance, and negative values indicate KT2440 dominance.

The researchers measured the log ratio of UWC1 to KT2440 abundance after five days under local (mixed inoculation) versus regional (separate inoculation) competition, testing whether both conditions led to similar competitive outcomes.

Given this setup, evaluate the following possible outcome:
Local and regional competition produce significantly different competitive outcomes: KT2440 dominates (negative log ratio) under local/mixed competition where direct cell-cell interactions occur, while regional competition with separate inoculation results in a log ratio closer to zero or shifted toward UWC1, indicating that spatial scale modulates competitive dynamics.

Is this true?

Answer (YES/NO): NO